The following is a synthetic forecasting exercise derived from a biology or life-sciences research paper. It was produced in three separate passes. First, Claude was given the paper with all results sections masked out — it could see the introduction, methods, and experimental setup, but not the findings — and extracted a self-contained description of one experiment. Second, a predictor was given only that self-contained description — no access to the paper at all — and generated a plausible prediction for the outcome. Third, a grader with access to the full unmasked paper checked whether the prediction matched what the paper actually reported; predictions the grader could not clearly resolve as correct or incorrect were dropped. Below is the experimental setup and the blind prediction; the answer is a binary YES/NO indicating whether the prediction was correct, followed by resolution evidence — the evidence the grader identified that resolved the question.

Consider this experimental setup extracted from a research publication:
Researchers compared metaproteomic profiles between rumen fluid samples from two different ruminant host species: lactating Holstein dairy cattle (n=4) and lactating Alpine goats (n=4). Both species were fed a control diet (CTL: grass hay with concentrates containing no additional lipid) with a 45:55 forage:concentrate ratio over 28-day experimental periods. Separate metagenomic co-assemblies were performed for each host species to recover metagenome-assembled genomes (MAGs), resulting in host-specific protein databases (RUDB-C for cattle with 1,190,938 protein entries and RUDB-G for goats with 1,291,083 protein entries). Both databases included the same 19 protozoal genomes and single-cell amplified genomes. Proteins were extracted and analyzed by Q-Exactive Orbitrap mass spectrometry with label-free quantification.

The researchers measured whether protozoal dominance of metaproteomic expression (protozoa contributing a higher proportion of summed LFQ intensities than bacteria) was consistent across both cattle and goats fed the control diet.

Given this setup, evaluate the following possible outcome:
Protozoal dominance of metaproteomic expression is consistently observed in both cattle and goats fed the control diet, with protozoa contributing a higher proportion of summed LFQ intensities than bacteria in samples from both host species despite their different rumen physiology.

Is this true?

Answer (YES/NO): YES